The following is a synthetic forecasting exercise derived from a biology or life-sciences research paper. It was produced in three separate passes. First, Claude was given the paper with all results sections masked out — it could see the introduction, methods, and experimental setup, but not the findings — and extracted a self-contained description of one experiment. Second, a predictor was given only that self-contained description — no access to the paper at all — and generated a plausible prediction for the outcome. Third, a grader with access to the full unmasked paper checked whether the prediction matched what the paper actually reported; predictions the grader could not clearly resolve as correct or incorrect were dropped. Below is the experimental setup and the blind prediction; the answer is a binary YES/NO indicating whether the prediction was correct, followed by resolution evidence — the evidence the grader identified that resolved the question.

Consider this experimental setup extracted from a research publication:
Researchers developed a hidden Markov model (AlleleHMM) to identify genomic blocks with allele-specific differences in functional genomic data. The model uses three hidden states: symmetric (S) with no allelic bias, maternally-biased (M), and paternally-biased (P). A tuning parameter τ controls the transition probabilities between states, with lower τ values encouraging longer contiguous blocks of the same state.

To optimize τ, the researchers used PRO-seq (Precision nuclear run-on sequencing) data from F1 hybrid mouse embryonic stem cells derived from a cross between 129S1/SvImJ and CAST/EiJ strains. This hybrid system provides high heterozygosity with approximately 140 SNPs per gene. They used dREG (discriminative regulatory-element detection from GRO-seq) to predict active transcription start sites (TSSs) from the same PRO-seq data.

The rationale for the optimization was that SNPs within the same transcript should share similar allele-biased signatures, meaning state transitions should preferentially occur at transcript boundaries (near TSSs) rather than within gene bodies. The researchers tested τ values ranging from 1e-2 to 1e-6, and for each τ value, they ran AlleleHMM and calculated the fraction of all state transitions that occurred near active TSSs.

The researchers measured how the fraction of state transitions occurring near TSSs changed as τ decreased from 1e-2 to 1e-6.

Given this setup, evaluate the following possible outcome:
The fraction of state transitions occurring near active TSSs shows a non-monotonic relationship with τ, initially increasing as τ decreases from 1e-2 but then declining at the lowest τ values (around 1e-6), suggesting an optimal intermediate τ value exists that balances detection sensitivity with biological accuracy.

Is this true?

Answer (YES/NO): NO